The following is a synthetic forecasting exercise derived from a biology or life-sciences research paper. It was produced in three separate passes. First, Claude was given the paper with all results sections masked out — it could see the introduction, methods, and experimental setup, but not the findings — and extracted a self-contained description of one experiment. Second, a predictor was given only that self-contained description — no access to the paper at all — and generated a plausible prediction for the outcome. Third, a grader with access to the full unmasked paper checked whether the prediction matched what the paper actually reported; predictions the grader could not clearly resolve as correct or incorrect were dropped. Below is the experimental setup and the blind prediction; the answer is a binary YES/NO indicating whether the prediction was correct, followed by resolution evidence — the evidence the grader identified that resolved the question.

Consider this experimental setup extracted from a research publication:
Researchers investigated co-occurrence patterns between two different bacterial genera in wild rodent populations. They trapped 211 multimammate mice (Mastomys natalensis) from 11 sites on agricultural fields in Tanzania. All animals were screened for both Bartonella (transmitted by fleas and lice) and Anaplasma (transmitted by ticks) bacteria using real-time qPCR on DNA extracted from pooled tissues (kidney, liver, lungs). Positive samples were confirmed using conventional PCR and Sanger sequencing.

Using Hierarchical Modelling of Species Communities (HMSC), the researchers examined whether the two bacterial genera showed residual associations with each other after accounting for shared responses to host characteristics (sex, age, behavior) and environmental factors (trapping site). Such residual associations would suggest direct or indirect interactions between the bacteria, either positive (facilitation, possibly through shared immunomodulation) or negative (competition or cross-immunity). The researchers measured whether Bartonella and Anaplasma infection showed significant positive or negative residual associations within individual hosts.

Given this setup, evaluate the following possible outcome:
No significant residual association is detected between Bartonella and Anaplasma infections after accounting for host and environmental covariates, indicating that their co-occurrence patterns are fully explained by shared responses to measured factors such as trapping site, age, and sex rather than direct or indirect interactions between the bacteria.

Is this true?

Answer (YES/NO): YES